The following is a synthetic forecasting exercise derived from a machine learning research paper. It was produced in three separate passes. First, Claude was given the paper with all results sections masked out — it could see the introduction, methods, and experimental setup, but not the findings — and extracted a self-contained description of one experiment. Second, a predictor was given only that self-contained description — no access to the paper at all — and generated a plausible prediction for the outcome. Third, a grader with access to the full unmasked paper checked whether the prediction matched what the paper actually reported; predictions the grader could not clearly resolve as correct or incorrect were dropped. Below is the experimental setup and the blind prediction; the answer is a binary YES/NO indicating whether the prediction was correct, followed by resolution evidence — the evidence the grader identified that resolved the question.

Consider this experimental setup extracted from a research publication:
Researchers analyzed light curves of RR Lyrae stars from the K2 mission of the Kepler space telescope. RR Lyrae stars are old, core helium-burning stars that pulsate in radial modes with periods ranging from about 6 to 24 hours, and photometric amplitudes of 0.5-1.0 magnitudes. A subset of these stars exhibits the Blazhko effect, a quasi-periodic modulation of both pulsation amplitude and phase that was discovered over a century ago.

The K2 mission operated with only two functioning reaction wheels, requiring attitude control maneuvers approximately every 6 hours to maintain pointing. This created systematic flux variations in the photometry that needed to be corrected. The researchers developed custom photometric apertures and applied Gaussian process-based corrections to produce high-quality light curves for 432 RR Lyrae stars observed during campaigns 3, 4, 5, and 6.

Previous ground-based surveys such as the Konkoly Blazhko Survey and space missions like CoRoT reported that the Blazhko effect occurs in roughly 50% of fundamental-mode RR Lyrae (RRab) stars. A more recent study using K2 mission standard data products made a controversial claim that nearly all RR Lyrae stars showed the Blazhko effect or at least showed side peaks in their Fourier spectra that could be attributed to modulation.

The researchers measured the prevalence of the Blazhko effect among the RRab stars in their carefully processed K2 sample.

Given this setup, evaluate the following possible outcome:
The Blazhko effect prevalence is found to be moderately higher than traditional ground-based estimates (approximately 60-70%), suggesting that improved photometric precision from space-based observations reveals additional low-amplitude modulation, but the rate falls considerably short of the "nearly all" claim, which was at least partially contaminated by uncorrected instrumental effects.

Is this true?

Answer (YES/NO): NO